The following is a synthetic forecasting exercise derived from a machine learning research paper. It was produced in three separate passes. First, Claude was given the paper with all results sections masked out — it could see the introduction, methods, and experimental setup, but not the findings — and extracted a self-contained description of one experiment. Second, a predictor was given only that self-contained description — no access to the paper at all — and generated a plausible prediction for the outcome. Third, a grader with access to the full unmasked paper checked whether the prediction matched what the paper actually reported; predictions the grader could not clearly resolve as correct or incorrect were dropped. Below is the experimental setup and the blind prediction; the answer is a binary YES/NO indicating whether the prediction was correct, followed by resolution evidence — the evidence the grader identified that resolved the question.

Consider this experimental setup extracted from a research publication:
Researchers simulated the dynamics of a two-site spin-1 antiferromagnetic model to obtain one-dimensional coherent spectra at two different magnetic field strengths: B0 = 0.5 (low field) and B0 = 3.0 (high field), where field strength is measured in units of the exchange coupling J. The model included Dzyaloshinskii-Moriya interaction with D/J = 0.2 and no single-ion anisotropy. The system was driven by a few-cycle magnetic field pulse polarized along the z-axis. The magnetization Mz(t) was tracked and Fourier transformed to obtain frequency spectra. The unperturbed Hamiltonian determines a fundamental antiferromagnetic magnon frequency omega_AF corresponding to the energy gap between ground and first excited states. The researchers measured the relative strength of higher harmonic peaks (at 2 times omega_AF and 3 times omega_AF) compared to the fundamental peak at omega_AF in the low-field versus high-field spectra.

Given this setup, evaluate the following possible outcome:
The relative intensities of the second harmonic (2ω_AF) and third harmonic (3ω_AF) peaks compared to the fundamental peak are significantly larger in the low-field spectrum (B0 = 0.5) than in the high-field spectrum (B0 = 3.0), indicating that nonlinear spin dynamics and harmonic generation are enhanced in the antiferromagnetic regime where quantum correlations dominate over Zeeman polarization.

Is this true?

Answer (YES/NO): NO